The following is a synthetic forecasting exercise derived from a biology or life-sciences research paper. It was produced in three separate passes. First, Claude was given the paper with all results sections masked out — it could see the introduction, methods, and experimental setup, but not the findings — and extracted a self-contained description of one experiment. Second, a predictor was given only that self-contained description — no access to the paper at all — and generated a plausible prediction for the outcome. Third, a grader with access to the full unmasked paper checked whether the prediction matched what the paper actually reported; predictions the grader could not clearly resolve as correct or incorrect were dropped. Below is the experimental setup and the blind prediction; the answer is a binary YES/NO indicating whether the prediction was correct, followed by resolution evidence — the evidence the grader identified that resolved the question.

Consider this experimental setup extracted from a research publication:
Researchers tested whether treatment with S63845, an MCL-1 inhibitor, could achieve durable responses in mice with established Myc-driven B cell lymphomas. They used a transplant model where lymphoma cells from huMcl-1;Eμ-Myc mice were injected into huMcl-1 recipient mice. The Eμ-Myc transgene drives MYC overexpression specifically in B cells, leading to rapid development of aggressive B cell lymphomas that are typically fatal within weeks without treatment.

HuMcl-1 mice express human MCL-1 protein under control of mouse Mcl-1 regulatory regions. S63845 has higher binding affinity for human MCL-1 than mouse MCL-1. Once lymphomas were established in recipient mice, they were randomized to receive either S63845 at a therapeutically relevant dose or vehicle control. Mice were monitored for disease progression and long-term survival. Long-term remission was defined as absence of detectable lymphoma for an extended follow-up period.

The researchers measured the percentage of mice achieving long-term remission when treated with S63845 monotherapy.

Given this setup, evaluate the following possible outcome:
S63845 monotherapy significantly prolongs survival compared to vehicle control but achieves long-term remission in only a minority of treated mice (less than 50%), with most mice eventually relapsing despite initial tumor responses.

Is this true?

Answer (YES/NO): NO